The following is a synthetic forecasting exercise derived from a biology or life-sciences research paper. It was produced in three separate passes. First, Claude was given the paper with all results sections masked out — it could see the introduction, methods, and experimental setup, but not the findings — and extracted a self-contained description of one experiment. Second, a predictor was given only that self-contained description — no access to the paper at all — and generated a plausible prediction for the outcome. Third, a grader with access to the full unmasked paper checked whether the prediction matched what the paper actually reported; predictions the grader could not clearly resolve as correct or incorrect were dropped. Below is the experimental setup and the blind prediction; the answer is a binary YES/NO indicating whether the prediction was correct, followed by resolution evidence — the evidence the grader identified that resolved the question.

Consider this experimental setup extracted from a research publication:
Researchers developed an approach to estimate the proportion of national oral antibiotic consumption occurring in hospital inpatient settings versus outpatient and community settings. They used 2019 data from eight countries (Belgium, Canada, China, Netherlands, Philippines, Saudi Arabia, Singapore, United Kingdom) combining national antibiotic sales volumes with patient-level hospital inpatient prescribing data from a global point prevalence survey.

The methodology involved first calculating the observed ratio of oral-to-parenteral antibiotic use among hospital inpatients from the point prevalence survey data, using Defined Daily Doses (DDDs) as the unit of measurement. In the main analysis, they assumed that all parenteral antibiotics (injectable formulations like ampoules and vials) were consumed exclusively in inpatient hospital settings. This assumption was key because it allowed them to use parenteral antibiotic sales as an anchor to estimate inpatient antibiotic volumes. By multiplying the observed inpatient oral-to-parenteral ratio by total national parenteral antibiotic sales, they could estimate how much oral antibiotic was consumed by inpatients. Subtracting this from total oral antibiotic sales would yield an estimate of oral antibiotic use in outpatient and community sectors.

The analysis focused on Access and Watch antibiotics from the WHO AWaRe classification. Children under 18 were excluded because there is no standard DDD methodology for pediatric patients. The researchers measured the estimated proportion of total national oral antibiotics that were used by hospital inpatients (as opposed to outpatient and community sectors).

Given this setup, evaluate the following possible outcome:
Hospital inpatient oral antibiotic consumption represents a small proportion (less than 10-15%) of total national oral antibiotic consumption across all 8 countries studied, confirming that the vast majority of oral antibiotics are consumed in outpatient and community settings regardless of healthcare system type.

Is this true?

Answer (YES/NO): YES